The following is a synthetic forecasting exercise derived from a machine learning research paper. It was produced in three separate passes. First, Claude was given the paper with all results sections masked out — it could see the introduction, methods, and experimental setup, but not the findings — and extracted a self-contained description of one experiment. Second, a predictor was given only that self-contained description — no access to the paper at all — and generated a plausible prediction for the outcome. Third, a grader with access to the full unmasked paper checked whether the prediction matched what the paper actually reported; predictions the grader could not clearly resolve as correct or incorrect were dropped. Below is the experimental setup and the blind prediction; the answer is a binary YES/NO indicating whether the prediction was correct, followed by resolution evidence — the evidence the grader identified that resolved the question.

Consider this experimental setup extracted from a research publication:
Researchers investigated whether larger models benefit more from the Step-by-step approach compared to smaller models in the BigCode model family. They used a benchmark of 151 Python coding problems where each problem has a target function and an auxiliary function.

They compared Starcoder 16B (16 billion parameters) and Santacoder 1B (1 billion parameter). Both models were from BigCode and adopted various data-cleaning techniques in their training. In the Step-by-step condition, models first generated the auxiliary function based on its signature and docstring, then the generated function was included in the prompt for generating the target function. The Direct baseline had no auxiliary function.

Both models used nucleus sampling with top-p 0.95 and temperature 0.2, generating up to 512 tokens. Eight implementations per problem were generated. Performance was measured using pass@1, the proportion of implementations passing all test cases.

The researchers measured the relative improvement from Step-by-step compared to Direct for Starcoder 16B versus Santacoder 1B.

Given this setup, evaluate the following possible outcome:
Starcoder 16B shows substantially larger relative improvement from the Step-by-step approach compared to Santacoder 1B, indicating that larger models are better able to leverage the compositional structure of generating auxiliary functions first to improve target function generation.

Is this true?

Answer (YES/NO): YES